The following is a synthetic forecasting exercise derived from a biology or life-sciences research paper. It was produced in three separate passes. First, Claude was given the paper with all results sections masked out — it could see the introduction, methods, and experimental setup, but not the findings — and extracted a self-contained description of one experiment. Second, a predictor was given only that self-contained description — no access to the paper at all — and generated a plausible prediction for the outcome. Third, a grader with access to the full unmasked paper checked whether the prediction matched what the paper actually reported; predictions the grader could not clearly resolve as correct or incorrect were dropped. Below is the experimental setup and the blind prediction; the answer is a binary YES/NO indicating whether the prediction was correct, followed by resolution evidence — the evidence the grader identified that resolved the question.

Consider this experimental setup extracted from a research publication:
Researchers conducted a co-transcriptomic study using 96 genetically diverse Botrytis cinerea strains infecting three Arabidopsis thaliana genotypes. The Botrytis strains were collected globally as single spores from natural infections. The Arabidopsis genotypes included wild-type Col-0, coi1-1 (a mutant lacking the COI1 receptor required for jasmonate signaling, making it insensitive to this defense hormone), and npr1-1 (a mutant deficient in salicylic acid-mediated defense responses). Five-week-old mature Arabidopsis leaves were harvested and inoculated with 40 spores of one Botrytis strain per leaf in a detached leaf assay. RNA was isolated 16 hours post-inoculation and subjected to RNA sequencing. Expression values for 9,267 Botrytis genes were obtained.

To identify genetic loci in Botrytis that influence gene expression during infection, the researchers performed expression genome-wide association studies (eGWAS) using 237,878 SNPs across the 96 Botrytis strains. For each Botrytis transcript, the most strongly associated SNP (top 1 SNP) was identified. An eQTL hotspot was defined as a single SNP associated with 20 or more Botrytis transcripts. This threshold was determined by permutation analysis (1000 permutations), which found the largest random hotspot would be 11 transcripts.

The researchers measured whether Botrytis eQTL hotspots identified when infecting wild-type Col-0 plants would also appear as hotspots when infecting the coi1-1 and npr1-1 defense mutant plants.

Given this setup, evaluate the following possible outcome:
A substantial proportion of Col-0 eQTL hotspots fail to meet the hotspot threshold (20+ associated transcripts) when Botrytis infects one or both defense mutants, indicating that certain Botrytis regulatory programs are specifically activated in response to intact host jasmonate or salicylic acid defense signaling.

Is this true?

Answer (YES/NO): YES